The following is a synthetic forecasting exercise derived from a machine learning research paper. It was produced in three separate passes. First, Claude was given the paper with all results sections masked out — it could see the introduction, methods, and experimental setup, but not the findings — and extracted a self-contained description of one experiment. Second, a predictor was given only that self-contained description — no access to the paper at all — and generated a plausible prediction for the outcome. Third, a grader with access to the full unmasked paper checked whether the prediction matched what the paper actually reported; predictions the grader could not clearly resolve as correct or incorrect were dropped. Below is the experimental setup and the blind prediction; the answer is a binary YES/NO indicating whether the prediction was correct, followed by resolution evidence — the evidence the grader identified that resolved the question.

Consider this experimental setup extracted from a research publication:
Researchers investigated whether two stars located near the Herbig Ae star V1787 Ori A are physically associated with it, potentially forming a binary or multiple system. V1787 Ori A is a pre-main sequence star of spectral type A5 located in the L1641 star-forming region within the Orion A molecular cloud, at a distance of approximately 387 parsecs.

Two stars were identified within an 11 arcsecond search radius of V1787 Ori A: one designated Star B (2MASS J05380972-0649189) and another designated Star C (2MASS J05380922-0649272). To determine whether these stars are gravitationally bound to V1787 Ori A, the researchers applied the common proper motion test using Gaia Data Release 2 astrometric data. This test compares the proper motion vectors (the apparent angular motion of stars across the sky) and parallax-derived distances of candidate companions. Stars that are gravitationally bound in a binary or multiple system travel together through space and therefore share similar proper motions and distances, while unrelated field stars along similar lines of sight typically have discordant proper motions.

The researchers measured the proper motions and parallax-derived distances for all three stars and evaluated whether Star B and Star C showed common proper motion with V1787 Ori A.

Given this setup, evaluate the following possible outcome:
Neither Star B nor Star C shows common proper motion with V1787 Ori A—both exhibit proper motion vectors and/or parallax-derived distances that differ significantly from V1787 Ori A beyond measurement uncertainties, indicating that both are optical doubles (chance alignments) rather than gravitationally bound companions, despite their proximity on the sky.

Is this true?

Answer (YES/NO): NO